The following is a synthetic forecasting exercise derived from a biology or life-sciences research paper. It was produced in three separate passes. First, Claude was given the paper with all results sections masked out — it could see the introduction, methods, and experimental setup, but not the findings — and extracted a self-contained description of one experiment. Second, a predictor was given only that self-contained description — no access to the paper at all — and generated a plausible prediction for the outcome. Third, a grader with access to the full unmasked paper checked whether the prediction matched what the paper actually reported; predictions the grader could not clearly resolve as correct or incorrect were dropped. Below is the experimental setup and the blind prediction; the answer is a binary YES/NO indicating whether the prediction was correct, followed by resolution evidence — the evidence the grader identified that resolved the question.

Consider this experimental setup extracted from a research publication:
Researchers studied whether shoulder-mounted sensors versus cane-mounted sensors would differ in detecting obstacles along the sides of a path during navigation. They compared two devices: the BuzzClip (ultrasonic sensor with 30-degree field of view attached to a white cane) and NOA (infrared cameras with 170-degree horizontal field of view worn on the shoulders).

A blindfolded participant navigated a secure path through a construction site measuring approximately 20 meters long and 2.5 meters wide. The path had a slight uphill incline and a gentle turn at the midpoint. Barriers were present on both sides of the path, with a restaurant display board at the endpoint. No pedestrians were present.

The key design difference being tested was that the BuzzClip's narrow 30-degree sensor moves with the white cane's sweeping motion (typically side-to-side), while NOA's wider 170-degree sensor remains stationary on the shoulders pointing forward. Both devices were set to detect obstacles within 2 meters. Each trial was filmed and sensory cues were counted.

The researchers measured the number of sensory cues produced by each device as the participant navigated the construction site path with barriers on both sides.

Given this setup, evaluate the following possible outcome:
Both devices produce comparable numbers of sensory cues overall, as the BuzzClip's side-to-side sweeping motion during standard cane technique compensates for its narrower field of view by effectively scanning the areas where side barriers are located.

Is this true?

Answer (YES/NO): NO